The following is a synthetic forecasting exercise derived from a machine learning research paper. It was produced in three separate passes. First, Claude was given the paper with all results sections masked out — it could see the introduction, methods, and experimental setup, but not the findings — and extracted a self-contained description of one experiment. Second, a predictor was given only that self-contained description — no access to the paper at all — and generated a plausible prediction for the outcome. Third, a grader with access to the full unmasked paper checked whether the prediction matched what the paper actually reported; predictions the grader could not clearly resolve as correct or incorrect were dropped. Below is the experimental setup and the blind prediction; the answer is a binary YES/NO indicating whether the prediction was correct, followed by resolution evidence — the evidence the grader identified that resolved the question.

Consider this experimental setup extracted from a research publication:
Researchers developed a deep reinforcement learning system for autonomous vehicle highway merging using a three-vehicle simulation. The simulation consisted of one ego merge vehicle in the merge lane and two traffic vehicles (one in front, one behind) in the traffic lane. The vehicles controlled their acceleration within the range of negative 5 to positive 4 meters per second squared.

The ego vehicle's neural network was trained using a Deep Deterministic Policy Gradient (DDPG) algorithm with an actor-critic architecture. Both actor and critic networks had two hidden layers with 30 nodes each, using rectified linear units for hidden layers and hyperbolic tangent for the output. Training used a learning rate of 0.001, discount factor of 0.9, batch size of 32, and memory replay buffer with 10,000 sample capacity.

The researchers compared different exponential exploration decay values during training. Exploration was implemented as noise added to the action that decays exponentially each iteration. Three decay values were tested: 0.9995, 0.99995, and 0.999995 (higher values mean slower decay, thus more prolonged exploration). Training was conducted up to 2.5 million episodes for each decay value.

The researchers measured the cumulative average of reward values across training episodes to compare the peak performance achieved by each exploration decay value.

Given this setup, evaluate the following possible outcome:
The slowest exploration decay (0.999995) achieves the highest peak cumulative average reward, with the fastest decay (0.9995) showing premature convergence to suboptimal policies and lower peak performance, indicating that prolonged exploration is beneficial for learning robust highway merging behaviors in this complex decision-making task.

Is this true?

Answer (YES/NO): YES